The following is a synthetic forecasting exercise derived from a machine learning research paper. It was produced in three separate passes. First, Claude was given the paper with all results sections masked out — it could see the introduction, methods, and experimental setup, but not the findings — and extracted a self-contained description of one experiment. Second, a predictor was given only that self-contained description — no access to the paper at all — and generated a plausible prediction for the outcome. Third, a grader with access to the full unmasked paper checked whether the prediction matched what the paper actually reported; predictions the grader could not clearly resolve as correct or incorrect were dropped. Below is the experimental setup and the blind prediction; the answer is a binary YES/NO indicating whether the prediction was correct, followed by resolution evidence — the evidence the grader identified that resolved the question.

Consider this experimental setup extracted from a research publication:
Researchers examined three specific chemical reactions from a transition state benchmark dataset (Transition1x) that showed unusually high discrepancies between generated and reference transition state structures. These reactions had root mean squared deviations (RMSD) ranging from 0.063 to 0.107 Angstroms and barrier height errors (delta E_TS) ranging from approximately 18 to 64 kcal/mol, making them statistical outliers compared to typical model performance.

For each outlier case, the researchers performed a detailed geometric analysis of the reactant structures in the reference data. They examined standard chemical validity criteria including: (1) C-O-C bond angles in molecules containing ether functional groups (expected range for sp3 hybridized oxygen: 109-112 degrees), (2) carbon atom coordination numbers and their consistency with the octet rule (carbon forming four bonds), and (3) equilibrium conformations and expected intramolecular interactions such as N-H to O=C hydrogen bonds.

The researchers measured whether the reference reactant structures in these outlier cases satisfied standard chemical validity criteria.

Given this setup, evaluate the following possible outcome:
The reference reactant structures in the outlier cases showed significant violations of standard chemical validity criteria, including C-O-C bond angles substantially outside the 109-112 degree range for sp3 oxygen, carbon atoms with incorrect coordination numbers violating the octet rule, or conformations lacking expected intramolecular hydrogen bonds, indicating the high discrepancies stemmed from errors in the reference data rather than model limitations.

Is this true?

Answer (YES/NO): YES